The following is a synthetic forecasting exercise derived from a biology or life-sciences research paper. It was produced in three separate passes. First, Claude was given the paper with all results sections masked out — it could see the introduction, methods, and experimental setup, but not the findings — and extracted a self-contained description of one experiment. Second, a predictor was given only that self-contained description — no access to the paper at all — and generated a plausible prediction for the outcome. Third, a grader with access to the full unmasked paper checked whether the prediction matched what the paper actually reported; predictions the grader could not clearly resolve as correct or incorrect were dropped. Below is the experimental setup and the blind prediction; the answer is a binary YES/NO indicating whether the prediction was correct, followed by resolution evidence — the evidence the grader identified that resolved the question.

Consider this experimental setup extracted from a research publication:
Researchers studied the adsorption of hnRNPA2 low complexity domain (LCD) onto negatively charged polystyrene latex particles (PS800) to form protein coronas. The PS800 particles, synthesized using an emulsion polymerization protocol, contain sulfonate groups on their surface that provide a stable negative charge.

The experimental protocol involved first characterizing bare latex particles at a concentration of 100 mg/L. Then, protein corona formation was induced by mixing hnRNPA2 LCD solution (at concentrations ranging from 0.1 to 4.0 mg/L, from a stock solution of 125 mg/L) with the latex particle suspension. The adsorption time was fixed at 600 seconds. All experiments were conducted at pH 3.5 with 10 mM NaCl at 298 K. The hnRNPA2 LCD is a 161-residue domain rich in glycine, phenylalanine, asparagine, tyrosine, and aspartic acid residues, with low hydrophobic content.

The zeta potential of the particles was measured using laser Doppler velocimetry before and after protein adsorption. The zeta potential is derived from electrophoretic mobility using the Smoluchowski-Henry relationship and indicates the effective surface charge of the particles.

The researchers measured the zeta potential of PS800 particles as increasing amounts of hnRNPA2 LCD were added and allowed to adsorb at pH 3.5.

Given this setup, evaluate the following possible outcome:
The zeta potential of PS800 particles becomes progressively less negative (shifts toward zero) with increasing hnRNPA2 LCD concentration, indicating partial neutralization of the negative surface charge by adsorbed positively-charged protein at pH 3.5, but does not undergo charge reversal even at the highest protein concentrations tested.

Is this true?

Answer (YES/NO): NO